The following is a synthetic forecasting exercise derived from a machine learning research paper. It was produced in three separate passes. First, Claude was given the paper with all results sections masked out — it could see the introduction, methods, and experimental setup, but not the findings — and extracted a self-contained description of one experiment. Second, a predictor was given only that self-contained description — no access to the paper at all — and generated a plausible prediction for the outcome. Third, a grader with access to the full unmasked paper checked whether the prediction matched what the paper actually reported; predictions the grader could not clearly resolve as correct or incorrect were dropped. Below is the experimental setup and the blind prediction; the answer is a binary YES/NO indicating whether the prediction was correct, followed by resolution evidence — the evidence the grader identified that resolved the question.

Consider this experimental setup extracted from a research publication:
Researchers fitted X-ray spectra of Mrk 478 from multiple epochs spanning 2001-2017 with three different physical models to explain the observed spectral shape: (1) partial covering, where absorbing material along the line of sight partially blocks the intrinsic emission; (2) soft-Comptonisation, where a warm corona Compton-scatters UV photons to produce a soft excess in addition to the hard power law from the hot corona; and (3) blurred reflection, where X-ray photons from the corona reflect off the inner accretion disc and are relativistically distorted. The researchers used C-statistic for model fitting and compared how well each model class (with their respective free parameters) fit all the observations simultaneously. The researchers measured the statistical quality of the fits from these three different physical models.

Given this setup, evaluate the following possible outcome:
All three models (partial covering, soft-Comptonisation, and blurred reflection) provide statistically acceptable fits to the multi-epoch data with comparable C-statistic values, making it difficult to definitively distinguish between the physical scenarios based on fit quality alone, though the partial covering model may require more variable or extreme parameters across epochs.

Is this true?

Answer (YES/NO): YES